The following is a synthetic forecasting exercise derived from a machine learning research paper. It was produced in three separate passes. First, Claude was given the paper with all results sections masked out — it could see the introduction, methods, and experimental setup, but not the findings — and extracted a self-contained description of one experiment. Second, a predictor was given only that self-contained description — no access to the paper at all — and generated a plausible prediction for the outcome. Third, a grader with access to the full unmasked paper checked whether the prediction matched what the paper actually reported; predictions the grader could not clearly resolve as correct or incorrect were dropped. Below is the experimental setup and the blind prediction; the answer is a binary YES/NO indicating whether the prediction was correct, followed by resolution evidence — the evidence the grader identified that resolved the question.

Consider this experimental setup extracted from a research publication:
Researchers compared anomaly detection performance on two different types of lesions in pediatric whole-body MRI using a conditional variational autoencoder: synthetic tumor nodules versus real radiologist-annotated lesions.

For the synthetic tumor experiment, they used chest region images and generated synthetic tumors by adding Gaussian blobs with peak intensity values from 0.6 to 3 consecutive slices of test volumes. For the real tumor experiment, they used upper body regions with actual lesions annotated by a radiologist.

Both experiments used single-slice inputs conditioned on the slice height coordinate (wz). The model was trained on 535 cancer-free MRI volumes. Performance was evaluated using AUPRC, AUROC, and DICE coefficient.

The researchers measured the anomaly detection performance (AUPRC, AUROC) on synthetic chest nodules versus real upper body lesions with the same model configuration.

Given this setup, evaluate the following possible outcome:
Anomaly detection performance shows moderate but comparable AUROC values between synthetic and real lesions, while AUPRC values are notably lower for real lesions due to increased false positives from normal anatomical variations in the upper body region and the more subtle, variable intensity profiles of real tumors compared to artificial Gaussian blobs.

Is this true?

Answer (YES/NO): NO